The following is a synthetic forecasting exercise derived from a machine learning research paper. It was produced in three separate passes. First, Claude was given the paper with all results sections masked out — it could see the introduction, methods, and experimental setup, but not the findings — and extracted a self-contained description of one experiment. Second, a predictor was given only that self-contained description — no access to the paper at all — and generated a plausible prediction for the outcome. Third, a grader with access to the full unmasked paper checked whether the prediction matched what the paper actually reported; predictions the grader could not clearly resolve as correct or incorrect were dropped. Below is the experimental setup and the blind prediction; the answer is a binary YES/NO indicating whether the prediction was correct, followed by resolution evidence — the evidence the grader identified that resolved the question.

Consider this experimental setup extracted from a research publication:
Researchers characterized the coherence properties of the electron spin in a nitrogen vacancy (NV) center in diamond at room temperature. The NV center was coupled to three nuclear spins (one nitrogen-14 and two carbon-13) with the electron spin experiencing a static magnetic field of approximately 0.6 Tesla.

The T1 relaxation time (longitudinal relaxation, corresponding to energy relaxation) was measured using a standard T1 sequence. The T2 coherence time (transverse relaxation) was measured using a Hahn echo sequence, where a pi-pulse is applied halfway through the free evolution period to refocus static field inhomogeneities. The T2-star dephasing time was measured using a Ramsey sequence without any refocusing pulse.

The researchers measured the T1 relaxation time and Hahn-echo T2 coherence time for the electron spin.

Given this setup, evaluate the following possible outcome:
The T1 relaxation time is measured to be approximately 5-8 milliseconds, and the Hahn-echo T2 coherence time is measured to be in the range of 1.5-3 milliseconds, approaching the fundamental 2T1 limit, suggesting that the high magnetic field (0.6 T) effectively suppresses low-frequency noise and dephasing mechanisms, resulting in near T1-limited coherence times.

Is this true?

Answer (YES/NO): NO